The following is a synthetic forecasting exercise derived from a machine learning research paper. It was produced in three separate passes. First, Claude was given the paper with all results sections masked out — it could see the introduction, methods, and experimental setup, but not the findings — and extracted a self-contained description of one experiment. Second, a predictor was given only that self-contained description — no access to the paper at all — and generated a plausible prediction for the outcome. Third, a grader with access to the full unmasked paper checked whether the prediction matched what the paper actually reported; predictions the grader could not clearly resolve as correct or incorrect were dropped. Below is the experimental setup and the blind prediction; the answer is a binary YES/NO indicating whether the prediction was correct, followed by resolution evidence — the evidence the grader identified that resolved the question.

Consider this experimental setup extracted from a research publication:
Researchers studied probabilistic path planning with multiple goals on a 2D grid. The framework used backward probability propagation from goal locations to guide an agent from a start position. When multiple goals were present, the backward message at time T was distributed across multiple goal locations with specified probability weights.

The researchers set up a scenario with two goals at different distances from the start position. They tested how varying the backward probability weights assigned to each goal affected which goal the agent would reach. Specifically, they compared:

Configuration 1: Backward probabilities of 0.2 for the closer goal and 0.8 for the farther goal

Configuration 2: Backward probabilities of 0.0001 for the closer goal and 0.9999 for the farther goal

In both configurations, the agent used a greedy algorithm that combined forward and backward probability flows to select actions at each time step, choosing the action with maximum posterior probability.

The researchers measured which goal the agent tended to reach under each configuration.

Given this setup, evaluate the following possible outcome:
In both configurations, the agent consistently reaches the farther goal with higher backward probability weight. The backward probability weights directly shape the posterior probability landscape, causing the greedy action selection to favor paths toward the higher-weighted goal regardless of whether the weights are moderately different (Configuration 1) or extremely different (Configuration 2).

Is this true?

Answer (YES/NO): NO